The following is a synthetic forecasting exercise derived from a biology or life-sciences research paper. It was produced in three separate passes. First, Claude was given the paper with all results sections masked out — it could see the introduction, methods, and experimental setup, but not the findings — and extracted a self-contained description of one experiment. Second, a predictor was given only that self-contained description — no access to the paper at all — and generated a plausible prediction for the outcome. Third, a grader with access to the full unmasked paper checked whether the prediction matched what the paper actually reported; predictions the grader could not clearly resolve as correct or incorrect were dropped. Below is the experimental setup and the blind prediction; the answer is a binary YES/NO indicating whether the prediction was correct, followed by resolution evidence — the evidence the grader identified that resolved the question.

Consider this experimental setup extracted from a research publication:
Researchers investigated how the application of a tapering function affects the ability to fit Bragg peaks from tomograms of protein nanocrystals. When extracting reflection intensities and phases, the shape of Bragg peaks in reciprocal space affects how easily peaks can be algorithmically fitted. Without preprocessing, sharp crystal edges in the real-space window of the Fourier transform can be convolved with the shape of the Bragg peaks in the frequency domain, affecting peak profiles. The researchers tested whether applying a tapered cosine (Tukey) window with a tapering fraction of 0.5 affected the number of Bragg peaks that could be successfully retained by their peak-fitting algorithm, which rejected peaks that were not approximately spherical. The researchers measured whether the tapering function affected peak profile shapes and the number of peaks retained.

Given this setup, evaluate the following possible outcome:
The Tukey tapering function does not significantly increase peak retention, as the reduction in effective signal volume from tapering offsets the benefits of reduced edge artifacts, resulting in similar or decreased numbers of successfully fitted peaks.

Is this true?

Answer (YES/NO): NO